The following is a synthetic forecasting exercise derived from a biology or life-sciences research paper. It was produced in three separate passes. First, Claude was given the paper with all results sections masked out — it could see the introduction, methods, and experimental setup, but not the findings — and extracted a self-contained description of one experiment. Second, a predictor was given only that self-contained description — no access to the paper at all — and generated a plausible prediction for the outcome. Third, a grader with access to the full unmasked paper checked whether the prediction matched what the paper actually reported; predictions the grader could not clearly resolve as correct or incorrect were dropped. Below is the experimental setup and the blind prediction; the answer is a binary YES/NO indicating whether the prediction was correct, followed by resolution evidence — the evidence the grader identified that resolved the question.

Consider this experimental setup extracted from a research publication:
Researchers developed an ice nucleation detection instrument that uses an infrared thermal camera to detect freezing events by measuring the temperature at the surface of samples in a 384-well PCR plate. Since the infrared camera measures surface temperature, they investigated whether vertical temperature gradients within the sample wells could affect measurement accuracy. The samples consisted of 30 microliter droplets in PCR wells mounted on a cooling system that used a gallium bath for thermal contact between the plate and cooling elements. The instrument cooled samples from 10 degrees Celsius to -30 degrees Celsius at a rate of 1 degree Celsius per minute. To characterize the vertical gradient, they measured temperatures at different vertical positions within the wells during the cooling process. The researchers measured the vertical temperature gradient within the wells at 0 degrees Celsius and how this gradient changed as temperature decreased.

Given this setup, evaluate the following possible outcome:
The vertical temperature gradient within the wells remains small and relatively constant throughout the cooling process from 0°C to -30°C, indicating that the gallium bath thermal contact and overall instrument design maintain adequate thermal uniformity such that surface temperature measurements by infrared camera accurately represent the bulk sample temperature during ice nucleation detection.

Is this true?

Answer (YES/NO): NO